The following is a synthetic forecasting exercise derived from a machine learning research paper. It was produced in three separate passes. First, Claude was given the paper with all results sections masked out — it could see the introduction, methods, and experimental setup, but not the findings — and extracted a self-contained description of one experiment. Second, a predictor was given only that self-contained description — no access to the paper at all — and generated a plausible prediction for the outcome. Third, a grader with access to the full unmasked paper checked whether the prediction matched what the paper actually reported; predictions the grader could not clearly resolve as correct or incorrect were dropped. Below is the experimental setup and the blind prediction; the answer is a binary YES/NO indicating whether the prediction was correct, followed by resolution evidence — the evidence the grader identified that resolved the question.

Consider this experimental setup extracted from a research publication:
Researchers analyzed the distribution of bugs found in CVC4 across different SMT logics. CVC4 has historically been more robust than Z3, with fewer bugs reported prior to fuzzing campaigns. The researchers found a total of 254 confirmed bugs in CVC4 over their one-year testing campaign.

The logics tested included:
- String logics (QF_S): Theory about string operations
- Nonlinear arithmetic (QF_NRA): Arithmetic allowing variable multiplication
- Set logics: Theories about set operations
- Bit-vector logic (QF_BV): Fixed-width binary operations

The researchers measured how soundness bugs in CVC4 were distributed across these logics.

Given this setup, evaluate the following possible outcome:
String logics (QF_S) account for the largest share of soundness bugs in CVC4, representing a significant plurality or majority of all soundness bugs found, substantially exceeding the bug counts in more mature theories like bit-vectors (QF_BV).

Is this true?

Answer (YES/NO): NO